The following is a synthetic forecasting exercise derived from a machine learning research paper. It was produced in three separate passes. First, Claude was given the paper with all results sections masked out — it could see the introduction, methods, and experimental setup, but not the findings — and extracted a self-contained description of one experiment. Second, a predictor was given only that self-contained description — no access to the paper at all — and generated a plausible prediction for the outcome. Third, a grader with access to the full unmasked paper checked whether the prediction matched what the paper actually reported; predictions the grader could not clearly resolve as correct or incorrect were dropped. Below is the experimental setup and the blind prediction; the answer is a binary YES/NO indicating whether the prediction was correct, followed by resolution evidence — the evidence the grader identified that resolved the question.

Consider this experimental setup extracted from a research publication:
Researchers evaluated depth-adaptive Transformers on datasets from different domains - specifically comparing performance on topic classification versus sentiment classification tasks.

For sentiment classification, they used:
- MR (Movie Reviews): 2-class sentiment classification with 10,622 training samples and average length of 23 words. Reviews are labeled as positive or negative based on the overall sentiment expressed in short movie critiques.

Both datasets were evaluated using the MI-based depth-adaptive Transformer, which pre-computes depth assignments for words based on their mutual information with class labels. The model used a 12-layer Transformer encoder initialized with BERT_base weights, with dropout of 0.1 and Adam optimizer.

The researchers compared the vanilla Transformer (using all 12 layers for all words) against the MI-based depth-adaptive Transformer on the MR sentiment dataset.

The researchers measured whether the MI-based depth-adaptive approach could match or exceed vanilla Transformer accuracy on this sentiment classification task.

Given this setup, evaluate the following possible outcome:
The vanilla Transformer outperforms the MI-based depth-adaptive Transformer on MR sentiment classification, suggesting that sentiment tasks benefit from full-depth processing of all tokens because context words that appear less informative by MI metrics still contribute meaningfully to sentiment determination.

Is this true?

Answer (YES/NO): NO